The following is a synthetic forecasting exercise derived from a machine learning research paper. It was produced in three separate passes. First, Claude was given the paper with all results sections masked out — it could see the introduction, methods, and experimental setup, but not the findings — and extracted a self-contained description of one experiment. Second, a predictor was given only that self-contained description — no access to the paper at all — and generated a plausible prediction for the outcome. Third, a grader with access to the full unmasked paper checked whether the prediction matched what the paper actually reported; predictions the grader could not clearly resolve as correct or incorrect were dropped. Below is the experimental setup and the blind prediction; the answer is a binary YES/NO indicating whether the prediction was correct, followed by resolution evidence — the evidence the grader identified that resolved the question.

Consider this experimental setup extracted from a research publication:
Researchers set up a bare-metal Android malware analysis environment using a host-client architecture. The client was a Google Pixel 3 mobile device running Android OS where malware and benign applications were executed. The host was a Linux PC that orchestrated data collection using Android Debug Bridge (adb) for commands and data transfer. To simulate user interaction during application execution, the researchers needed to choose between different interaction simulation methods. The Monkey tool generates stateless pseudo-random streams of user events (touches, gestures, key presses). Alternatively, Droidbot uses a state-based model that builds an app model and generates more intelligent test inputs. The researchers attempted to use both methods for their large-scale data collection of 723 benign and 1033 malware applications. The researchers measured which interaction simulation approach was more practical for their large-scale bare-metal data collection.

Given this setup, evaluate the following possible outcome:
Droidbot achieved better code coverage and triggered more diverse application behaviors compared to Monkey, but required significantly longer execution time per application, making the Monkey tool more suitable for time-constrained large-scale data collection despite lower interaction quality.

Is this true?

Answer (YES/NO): NO